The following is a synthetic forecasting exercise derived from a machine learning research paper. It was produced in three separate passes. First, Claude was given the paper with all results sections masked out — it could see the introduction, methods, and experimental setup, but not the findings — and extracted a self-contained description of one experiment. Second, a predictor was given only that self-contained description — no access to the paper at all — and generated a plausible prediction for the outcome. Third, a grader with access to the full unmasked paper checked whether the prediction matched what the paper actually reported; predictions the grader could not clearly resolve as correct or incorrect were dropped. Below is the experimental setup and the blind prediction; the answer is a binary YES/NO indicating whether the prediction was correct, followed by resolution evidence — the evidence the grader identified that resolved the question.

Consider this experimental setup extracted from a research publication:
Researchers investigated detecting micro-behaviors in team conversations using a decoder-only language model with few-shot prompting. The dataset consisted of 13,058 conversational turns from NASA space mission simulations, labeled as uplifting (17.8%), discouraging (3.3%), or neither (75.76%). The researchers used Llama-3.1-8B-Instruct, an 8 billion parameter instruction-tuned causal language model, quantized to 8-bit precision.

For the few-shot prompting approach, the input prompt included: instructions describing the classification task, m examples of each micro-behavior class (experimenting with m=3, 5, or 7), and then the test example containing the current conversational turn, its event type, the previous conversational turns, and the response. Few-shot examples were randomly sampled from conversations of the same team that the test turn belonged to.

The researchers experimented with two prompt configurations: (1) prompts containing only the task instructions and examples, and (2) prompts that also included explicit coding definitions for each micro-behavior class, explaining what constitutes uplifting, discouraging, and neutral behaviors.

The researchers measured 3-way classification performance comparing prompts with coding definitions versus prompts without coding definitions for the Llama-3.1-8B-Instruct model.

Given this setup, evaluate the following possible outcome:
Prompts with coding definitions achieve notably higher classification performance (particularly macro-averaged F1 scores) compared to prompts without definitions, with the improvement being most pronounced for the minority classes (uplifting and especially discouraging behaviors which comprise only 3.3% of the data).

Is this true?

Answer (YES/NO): NO